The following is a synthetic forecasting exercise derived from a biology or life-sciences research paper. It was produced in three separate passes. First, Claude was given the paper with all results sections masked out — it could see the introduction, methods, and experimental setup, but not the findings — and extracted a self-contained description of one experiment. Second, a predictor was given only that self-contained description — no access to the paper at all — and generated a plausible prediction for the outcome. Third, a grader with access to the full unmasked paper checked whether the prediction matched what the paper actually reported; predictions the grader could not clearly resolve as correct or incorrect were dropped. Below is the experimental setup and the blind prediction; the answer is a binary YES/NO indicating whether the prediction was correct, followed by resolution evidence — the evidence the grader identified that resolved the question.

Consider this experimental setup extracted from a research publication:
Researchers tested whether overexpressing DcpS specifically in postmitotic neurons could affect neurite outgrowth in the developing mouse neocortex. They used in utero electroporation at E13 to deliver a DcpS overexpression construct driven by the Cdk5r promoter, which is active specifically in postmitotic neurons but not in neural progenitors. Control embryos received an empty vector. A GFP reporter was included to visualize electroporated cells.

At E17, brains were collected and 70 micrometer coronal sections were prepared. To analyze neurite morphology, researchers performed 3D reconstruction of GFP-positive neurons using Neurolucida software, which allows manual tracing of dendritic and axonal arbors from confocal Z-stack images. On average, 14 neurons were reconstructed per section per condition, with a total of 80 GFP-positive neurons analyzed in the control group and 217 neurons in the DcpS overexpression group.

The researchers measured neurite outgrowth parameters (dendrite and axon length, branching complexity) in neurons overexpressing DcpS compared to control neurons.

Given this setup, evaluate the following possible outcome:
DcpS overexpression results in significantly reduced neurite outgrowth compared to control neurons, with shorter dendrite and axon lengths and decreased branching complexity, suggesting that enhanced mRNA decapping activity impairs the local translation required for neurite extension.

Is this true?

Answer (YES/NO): NO